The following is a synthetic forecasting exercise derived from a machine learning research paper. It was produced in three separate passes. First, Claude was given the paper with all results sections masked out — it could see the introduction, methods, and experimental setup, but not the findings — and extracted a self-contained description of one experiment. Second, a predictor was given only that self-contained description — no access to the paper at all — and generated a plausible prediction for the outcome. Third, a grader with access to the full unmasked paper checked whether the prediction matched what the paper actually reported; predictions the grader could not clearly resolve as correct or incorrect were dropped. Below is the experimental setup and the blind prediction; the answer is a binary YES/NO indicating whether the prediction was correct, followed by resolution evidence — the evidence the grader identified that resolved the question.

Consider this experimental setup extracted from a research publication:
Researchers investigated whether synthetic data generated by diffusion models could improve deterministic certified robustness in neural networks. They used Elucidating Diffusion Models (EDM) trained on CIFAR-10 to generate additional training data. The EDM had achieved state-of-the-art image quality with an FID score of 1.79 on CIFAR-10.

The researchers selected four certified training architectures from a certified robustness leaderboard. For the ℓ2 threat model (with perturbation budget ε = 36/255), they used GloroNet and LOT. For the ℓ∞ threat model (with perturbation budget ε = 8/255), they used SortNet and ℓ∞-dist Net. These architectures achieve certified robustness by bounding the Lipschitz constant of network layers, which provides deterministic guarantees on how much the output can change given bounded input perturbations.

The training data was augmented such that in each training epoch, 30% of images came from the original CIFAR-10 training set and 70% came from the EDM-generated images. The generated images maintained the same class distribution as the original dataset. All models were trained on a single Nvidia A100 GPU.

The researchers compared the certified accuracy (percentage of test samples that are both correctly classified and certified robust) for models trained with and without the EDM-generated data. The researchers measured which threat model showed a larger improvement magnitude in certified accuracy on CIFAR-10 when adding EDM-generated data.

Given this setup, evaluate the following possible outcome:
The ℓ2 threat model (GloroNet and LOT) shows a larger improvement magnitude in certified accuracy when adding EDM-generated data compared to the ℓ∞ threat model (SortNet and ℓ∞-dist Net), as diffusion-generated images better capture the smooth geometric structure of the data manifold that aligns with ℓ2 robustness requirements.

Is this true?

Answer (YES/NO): NO